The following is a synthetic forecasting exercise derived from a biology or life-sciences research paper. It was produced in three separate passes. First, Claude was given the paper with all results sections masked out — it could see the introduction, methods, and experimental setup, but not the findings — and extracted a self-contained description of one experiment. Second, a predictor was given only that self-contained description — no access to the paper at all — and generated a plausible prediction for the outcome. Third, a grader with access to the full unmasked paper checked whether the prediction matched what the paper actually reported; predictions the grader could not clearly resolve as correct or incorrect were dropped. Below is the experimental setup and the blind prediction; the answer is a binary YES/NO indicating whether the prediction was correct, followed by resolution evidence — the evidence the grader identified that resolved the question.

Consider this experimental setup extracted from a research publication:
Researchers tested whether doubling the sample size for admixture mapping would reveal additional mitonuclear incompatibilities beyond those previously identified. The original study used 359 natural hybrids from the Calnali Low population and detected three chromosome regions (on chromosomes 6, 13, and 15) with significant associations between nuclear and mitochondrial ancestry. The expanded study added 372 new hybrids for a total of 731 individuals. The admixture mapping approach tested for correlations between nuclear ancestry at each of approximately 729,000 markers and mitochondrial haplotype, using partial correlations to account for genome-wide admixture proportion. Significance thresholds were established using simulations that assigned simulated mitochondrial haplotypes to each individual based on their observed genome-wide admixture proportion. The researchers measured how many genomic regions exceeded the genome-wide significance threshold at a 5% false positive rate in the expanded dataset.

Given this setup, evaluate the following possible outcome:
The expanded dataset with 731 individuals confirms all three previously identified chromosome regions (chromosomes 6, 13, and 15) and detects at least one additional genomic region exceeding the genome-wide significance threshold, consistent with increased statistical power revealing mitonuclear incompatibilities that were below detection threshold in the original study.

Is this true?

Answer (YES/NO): YES